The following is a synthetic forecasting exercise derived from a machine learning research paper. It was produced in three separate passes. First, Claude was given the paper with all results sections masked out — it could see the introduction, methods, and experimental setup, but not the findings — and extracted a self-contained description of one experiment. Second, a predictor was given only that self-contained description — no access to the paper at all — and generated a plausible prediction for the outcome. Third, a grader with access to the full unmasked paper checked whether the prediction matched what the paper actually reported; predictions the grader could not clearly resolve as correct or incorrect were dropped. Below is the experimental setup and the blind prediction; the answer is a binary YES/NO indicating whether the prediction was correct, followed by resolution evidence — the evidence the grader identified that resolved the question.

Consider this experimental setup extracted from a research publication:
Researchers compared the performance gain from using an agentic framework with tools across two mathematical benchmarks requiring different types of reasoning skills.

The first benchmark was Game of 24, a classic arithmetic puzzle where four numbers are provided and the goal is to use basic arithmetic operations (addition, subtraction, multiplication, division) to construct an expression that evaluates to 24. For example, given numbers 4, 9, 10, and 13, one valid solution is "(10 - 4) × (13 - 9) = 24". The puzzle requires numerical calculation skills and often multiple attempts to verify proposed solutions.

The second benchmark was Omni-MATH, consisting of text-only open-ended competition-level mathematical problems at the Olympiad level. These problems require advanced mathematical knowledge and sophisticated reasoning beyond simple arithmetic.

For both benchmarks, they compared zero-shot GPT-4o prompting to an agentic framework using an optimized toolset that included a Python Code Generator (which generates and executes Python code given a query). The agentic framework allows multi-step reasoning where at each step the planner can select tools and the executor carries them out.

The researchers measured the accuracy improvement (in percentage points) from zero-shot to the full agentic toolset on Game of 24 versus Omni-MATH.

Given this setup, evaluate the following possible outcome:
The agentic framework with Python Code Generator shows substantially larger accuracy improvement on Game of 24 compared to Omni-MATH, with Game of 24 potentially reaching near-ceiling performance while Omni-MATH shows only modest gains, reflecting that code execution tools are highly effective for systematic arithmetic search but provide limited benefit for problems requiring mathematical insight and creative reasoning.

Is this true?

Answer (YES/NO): NO